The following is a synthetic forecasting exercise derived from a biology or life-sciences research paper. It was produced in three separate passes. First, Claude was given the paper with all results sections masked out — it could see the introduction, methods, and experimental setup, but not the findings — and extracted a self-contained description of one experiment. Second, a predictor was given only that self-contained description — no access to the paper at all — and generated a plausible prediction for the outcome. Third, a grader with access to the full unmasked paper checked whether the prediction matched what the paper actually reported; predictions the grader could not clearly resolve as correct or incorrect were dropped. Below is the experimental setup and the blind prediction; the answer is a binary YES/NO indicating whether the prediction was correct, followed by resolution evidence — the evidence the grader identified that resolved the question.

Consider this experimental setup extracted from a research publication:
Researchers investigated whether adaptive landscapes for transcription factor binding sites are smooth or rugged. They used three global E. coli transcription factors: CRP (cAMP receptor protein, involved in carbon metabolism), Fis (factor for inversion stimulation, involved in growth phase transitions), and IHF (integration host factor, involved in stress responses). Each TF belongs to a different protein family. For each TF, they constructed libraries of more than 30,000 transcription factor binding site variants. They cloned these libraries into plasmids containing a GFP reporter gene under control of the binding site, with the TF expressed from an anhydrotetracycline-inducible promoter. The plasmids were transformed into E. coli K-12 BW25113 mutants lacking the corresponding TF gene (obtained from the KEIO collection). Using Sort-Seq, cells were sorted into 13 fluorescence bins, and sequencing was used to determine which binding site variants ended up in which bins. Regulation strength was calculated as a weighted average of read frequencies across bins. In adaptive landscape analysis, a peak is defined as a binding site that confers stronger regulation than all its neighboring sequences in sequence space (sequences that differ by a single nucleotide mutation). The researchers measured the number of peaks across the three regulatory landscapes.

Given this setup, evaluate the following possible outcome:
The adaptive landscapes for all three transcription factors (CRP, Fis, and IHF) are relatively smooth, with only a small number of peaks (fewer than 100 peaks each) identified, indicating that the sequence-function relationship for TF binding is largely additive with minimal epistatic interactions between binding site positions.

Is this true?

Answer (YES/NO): NO